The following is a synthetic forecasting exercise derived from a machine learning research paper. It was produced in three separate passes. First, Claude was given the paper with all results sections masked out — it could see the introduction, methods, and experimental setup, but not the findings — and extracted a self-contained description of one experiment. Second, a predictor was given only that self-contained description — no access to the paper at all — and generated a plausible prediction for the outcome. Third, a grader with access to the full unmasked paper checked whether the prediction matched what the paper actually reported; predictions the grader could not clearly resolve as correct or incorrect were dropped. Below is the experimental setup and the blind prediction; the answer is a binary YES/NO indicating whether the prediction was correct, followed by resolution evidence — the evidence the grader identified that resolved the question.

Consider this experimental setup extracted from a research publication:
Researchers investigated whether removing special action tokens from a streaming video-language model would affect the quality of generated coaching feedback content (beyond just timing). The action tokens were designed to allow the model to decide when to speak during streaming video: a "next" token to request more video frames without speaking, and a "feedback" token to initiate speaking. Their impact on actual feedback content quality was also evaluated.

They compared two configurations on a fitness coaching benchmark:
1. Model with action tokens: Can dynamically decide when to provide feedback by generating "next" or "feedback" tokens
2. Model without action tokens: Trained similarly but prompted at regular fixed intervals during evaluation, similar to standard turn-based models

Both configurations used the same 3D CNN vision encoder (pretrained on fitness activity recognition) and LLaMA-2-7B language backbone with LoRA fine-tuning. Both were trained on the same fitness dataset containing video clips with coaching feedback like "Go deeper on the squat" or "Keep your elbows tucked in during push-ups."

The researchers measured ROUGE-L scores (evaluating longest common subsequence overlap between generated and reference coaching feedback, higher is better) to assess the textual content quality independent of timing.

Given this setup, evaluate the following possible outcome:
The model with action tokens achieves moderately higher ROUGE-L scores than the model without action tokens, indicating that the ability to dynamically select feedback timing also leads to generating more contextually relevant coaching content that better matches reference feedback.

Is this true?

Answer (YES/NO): NO